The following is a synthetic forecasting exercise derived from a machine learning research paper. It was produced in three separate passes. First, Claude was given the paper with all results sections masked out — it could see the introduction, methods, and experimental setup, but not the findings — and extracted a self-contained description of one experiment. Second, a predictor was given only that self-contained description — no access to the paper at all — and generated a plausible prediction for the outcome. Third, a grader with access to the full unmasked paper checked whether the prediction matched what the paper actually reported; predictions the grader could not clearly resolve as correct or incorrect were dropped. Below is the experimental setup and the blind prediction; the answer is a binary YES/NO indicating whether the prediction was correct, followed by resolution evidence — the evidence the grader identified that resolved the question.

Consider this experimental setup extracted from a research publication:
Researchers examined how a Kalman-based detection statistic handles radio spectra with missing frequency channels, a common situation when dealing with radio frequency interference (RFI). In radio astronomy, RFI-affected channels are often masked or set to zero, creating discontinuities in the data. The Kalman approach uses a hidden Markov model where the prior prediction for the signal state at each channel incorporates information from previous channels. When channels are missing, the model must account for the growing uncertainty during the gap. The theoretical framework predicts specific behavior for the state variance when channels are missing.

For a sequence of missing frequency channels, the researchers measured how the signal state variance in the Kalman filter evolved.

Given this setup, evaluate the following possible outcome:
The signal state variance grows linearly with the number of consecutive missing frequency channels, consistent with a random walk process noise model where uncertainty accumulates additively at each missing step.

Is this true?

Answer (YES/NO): YES